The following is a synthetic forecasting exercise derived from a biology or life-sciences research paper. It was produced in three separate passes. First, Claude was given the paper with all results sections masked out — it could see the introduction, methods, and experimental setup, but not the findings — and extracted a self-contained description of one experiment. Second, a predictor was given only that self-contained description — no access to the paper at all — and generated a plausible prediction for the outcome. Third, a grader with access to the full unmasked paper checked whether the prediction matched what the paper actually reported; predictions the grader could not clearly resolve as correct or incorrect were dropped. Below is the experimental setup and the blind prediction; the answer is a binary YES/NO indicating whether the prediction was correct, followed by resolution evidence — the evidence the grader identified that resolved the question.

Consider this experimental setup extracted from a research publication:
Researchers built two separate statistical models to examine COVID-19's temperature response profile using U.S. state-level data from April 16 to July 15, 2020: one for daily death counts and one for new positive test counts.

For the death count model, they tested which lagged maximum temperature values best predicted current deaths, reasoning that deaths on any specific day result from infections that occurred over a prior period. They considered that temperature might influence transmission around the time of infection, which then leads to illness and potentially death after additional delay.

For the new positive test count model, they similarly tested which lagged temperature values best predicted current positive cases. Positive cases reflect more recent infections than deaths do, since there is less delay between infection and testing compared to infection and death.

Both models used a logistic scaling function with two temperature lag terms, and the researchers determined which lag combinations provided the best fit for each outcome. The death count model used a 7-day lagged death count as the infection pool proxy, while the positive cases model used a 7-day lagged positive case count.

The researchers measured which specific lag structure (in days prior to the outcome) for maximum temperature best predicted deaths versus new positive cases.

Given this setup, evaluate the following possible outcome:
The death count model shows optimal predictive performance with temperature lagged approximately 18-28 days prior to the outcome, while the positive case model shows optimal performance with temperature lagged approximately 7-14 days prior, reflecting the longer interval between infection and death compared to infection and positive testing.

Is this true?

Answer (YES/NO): NO